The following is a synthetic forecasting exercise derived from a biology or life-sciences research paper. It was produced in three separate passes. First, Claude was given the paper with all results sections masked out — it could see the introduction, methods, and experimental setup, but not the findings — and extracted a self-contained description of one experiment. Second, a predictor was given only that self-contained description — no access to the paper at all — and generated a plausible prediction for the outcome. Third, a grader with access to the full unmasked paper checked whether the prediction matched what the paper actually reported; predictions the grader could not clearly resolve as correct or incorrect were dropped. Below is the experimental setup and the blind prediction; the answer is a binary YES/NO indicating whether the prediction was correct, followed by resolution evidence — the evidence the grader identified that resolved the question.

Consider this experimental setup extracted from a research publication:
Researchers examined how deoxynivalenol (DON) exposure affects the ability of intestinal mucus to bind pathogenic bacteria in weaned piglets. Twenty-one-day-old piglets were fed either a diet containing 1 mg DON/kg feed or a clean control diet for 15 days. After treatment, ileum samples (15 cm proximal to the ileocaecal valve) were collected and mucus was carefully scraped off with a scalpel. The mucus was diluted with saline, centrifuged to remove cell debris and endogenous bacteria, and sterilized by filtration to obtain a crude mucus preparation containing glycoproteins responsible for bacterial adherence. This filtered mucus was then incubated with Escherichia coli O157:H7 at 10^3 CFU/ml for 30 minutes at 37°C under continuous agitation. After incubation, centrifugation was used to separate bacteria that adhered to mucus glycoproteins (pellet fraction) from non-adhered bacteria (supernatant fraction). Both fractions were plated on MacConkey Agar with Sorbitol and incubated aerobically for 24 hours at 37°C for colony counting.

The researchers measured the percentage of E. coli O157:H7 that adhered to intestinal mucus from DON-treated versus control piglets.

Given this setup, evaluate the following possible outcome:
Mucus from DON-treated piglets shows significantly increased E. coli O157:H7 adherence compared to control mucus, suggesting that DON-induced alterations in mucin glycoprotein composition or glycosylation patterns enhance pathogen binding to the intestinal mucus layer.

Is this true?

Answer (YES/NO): NO